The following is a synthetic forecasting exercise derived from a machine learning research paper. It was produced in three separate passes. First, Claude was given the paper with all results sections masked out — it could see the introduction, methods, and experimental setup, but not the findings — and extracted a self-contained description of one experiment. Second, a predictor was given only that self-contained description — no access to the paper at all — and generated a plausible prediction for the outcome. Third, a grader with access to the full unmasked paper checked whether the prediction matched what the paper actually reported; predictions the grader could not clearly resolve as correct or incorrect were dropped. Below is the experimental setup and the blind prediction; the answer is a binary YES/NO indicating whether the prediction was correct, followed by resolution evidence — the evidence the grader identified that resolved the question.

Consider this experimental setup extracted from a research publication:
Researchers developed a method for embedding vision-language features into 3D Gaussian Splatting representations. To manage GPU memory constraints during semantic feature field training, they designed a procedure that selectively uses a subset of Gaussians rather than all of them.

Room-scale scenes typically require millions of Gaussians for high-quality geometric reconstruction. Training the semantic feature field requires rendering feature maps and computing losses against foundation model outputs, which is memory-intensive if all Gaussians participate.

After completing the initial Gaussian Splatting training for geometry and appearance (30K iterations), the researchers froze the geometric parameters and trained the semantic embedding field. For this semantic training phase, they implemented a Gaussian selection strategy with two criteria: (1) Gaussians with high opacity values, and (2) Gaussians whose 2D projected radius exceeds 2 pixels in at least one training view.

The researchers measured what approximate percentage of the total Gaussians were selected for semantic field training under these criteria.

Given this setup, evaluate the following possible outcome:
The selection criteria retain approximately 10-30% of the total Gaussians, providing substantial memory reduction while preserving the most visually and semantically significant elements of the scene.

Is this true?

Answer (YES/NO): YES